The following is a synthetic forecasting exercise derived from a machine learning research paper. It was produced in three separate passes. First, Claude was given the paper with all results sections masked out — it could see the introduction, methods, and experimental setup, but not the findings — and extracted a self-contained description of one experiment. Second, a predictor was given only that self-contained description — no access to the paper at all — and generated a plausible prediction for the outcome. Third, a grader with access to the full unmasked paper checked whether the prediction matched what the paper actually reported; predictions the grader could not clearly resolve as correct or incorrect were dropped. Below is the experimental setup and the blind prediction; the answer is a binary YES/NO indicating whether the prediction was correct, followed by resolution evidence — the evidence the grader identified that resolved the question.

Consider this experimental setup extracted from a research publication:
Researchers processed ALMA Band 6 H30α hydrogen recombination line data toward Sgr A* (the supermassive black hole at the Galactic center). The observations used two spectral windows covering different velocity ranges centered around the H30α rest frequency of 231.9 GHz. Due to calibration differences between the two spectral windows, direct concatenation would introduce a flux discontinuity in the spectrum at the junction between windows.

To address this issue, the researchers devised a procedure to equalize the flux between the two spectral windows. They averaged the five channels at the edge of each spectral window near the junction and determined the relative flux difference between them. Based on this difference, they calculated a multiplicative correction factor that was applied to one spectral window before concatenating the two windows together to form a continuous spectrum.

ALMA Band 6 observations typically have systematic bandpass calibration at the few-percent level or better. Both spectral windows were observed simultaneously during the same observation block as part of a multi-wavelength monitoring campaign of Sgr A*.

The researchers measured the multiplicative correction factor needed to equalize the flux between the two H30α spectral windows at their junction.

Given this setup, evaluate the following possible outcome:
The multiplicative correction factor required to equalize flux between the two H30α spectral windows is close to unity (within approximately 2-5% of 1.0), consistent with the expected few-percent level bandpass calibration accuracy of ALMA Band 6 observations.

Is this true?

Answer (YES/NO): YES